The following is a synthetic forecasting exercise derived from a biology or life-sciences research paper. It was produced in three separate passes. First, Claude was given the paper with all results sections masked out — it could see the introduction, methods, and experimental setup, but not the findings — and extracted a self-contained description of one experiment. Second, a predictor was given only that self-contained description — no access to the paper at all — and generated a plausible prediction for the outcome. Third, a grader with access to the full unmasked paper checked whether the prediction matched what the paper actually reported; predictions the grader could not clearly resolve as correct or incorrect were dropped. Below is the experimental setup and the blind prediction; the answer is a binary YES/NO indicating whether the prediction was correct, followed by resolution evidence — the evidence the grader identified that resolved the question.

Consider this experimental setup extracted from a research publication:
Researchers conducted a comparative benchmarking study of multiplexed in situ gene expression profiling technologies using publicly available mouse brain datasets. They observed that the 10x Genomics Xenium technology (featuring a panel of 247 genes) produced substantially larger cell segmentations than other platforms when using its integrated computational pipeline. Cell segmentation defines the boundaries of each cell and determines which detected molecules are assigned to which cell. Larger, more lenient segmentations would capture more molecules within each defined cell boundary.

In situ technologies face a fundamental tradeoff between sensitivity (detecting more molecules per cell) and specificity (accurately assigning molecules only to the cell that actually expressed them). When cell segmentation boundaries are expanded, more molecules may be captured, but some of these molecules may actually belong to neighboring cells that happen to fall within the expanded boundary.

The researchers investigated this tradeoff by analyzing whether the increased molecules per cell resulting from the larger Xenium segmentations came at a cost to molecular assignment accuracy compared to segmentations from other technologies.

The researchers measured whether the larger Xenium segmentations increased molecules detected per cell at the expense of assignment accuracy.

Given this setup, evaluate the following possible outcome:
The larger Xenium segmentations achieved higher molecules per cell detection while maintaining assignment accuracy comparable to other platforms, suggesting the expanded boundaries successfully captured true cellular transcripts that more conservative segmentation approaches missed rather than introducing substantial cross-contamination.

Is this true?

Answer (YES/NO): NO